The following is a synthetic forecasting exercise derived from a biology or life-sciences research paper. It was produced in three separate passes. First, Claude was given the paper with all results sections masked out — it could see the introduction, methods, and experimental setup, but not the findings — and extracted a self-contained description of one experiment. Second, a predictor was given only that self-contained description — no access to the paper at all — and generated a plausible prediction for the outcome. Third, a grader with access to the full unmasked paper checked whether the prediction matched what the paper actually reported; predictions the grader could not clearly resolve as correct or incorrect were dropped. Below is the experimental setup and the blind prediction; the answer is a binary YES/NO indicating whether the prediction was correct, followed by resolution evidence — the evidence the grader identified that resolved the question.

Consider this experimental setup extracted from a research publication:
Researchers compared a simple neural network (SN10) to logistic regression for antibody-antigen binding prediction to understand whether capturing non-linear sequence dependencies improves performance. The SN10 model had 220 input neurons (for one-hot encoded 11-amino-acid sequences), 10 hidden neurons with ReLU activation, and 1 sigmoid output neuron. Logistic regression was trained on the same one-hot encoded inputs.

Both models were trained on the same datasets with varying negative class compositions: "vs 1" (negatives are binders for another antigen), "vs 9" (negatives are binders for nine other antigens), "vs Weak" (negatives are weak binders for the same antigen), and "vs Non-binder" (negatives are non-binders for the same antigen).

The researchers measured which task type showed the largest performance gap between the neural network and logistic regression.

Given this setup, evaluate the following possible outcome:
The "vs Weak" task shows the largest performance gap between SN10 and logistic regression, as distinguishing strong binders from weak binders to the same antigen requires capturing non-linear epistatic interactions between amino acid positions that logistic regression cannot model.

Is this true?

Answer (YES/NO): YES